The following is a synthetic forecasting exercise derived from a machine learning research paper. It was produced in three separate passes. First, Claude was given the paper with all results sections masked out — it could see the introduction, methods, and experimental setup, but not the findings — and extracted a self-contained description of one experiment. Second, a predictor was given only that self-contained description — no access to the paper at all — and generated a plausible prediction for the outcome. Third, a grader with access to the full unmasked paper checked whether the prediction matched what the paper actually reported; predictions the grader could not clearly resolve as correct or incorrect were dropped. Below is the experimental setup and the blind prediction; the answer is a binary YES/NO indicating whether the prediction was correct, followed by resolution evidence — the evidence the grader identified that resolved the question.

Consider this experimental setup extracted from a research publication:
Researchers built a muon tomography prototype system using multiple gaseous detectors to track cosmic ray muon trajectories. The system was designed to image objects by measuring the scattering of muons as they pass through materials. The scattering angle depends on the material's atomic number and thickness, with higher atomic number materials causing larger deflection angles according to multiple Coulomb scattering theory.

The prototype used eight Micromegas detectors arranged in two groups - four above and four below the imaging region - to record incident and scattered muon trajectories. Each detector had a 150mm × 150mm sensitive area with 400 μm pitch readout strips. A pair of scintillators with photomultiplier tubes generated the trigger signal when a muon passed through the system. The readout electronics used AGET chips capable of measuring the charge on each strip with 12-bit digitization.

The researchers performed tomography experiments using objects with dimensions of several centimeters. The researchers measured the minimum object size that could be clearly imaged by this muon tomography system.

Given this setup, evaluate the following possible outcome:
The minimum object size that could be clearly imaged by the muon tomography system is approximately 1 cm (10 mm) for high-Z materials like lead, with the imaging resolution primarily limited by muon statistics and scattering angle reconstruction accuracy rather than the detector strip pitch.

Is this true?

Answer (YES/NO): NO